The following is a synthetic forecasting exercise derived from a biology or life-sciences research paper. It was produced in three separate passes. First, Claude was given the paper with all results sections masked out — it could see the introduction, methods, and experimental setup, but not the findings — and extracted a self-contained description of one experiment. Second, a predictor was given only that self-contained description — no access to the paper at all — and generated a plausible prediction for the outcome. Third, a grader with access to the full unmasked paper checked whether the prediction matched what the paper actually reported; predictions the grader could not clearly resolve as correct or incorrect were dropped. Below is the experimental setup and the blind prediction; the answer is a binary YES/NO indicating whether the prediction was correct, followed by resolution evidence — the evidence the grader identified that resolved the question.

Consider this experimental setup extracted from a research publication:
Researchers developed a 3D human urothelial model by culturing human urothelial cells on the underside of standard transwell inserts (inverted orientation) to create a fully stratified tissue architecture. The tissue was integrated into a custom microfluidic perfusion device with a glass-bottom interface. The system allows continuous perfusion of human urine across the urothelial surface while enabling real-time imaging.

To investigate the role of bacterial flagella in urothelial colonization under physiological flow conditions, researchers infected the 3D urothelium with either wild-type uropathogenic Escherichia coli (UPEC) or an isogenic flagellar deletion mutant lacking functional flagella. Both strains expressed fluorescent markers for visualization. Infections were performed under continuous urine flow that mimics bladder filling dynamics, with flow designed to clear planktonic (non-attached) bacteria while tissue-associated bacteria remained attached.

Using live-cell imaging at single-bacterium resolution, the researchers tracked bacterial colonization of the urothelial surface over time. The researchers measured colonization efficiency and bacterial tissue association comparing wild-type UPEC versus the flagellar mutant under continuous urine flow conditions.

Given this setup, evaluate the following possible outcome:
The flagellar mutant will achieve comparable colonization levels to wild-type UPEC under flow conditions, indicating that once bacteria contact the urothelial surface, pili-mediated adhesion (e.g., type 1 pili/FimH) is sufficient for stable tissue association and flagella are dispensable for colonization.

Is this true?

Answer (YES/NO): NO